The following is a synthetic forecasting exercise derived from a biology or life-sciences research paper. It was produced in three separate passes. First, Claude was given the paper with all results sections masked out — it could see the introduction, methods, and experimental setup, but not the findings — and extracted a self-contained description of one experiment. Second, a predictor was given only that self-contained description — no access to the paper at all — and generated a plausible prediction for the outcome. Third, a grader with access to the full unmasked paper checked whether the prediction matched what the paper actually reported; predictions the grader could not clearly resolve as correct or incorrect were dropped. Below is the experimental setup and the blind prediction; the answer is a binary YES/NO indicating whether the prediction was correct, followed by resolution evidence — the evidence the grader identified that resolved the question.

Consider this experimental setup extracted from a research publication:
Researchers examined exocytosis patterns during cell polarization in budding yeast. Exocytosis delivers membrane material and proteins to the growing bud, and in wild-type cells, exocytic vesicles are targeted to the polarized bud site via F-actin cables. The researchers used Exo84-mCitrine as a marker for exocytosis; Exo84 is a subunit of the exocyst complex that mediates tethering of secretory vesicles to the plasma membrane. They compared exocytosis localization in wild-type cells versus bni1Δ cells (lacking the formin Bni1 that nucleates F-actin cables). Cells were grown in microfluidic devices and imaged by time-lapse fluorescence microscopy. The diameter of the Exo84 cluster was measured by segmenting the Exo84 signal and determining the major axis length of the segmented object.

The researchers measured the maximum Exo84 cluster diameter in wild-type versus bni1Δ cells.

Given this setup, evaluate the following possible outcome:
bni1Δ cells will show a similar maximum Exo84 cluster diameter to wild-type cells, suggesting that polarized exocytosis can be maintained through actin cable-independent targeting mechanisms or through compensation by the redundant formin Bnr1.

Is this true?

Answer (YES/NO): NO